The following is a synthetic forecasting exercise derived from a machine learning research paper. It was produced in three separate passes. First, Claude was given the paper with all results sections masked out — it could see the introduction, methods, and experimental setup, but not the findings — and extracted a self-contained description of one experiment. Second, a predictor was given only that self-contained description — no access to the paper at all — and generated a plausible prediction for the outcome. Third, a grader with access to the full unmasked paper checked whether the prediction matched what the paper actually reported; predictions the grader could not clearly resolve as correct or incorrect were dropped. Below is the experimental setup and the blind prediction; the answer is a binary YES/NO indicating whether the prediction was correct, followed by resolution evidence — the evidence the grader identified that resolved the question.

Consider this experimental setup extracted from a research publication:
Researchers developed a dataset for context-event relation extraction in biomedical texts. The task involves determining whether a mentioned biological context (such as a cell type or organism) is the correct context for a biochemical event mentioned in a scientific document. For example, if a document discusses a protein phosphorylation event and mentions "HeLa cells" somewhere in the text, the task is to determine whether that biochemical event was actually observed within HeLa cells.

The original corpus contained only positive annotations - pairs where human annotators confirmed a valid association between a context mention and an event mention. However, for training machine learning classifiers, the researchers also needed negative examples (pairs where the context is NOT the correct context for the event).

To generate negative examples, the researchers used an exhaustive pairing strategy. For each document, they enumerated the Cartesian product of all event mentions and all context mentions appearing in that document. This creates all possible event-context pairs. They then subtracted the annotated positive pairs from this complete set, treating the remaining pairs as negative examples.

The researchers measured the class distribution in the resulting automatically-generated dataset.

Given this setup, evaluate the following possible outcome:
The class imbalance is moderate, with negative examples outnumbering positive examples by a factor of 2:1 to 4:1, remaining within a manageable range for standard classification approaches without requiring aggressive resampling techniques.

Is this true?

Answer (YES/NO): NO